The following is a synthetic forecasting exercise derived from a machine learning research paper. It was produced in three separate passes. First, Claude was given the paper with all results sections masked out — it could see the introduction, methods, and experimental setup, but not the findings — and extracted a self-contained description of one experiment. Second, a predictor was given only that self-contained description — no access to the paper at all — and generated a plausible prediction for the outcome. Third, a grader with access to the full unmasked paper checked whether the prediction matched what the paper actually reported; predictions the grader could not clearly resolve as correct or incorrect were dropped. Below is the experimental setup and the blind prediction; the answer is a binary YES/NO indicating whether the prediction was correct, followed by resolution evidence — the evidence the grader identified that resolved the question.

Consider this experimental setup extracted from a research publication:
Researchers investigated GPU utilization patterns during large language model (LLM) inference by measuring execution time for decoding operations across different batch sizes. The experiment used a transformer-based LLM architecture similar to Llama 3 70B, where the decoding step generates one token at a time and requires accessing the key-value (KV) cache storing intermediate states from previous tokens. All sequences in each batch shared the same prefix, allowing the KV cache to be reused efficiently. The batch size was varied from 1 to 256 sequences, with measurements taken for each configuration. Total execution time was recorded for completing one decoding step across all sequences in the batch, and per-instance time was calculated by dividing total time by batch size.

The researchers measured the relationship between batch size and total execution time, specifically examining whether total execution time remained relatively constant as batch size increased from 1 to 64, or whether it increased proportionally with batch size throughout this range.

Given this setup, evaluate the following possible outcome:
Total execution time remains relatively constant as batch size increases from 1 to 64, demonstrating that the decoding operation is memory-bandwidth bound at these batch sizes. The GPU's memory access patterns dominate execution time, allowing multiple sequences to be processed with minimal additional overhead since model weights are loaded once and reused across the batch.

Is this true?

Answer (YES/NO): YES